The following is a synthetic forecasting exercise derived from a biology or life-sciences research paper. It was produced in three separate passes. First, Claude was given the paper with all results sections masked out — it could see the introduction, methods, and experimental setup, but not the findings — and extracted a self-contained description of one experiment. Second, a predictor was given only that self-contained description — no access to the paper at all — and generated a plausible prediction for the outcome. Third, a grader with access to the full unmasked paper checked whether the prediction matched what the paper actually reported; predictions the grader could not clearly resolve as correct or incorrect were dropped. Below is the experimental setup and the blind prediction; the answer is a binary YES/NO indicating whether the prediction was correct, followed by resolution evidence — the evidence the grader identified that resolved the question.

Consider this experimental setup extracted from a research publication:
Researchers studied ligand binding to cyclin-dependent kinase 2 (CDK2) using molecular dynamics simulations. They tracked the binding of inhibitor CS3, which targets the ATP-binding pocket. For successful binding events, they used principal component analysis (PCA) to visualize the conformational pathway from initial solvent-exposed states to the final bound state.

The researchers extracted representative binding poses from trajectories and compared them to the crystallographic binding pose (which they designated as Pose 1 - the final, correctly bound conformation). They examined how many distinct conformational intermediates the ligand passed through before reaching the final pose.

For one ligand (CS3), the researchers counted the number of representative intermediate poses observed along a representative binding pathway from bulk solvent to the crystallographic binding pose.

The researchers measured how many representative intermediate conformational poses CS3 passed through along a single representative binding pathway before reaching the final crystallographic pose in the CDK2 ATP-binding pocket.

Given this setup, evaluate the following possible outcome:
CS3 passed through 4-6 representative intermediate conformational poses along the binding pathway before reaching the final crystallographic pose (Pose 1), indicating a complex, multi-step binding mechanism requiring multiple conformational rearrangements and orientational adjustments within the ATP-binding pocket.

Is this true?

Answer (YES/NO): NO